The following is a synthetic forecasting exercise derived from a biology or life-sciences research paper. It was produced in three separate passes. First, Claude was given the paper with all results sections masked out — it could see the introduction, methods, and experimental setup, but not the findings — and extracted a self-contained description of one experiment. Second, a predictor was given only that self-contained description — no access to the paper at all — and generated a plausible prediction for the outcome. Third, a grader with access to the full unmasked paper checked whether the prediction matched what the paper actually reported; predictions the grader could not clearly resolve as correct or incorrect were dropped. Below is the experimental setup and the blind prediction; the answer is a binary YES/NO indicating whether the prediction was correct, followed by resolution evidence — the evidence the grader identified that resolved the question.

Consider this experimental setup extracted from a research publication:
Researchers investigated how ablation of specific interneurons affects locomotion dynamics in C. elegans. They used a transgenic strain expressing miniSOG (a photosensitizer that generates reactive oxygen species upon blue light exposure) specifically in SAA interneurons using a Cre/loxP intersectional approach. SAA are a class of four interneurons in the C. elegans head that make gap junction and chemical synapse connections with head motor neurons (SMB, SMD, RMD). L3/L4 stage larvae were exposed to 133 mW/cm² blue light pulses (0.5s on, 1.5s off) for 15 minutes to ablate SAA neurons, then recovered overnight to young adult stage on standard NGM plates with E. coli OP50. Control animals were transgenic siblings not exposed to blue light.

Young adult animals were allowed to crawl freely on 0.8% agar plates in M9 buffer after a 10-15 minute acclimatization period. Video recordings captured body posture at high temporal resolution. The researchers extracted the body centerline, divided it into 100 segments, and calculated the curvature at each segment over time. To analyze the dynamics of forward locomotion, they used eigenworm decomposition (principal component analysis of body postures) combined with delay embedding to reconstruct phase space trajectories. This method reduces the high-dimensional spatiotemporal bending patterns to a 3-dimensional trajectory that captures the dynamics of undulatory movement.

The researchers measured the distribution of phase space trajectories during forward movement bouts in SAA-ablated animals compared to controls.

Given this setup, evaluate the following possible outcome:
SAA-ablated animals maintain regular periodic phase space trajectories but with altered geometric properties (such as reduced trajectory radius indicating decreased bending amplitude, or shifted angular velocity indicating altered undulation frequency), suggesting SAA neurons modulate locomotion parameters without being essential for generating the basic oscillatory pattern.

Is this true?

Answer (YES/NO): NO